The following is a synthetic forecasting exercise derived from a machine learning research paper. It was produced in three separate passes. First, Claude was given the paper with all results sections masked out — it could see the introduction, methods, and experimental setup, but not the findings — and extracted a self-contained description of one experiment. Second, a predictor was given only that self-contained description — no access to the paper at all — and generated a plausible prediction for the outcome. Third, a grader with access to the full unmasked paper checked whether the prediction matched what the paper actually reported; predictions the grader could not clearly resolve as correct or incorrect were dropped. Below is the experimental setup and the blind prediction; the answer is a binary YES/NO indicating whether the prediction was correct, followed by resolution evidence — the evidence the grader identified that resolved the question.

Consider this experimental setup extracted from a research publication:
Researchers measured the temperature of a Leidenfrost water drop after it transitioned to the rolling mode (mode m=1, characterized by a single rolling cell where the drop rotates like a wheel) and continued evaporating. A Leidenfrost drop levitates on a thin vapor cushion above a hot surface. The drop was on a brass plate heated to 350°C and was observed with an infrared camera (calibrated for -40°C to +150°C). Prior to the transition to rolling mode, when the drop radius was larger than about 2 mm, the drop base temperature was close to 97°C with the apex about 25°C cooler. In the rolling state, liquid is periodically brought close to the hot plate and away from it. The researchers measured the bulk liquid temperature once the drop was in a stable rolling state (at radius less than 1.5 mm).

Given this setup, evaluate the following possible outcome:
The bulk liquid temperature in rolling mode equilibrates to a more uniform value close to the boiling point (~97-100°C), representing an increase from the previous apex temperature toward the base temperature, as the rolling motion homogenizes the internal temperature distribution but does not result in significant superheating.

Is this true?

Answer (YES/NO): NO